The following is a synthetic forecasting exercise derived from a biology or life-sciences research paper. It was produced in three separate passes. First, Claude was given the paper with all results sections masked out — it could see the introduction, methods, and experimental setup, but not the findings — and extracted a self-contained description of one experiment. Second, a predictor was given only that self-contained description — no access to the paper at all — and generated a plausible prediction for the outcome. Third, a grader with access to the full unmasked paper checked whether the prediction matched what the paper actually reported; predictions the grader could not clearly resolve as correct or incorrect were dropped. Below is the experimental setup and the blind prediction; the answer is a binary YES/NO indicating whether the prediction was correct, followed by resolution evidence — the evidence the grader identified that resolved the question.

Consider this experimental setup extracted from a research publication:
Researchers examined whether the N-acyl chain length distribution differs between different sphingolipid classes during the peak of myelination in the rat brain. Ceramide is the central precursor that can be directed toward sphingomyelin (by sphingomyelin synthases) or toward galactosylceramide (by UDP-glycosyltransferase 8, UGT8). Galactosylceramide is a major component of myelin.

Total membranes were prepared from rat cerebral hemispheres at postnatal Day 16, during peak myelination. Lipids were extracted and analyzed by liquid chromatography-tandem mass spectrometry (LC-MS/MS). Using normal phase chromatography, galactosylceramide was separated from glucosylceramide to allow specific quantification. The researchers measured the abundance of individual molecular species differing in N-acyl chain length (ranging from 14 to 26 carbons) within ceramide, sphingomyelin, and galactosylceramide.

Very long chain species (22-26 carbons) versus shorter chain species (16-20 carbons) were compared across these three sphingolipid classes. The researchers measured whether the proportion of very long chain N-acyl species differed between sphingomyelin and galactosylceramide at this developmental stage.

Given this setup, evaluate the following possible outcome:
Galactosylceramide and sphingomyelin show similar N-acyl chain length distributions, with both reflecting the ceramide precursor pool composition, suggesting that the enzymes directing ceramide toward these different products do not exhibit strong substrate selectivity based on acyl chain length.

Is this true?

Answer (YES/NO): NO